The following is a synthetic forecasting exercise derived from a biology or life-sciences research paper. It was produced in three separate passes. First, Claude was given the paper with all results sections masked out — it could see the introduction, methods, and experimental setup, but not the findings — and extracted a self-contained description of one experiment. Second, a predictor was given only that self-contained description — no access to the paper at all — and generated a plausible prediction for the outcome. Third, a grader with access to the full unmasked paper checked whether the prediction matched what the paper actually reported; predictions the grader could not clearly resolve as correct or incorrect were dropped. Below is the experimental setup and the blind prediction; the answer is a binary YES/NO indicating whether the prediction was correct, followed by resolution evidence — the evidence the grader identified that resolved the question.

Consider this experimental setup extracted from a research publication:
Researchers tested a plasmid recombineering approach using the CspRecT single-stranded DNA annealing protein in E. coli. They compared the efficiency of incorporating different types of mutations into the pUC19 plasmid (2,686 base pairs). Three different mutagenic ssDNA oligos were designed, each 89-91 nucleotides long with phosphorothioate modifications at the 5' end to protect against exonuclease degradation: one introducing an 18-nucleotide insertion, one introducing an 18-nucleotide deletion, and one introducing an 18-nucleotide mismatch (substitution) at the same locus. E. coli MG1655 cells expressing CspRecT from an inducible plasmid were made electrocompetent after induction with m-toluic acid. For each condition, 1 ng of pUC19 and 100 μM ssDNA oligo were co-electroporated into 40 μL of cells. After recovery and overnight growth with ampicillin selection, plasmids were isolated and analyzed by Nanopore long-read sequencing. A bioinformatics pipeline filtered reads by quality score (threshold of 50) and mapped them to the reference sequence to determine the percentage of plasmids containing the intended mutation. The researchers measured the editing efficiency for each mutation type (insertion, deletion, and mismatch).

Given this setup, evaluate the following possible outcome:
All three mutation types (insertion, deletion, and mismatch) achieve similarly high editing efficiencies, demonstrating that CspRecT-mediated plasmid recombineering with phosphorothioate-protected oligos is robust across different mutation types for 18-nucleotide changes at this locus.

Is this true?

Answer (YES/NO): NO